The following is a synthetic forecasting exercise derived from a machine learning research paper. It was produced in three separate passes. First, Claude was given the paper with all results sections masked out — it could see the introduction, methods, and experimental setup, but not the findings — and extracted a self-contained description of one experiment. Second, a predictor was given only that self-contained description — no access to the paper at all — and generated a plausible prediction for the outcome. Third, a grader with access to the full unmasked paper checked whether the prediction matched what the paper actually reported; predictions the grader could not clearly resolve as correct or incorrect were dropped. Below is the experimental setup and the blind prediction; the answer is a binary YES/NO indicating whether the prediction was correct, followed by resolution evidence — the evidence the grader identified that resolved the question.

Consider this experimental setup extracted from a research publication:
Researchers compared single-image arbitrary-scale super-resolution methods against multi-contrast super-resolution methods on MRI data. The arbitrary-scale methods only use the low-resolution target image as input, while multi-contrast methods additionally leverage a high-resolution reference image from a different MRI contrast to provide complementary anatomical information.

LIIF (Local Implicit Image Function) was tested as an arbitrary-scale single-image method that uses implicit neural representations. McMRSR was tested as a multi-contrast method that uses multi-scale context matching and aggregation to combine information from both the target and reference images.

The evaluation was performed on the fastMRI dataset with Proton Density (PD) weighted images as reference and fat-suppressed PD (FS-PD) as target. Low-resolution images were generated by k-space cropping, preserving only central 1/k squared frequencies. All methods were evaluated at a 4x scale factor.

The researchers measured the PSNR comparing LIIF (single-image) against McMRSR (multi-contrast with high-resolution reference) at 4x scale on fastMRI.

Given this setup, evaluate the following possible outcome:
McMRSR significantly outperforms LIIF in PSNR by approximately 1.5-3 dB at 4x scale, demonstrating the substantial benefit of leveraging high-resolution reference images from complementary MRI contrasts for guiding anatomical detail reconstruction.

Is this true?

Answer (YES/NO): NO